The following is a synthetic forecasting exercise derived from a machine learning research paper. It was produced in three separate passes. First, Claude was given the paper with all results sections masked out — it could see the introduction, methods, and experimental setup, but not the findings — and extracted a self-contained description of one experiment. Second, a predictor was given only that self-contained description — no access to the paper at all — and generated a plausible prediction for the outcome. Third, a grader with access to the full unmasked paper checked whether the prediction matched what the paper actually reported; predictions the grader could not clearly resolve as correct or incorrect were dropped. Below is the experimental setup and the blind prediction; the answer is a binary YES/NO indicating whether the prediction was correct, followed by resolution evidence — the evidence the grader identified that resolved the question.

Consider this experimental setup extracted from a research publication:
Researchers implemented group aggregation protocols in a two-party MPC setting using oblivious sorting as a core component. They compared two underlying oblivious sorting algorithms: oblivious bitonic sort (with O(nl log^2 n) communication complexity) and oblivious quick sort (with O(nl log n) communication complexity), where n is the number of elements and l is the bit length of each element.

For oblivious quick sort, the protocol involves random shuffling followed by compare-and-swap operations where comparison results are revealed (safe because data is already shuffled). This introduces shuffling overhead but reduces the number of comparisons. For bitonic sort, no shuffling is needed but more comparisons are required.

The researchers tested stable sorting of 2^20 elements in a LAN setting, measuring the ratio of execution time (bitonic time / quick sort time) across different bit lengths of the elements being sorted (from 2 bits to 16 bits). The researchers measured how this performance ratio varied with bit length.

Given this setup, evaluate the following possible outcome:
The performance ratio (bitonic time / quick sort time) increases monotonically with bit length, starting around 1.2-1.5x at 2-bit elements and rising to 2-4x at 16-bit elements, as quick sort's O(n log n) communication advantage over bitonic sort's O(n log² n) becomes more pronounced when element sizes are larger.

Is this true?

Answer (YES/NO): NO